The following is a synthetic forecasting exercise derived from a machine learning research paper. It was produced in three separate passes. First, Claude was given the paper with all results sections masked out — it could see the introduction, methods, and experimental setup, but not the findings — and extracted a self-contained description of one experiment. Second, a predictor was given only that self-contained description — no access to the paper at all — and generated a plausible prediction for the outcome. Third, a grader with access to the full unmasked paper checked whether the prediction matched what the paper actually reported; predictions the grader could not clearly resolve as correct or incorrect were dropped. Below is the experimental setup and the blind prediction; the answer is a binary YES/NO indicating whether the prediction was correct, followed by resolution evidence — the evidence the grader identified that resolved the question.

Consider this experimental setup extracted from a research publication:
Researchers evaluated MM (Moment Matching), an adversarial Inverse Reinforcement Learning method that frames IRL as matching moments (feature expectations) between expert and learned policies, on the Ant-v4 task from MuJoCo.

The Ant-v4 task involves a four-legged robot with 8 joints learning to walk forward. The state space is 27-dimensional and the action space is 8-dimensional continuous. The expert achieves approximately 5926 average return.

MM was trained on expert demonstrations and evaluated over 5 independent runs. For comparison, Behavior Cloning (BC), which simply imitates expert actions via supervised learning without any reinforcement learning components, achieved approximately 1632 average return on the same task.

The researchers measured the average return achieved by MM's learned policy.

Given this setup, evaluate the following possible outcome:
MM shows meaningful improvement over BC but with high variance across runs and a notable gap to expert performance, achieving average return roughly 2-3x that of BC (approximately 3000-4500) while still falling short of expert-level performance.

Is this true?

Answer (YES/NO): NO